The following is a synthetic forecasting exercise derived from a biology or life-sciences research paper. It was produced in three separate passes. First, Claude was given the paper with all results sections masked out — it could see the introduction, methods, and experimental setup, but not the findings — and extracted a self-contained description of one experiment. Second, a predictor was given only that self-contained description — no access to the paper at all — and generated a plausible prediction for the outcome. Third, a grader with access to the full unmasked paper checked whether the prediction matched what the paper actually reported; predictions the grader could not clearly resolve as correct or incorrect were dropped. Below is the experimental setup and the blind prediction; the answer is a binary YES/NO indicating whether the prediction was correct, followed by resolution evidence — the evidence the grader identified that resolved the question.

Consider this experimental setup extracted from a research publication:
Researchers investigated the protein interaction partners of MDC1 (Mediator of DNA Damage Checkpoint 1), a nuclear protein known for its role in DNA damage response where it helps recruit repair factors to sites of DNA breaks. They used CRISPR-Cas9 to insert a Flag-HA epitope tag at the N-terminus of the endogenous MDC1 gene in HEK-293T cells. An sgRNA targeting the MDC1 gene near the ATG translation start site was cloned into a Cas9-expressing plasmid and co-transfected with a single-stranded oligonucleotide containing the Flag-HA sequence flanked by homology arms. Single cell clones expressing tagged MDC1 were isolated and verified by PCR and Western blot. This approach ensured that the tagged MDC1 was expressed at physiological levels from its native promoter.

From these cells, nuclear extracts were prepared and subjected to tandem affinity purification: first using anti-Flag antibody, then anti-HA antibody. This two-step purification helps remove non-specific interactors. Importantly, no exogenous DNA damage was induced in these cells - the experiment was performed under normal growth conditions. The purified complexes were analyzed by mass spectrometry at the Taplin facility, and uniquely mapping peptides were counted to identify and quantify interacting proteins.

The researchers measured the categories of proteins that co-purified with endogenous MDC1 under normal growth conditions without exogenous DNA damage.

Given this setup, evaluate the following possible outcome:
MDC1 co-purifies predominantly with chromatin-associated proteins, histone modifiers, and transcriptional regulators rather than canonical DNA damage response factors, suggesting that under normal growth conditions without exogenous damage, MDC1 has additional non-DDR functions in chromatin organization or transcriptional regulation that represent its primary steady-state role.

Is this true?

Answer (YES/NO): NO